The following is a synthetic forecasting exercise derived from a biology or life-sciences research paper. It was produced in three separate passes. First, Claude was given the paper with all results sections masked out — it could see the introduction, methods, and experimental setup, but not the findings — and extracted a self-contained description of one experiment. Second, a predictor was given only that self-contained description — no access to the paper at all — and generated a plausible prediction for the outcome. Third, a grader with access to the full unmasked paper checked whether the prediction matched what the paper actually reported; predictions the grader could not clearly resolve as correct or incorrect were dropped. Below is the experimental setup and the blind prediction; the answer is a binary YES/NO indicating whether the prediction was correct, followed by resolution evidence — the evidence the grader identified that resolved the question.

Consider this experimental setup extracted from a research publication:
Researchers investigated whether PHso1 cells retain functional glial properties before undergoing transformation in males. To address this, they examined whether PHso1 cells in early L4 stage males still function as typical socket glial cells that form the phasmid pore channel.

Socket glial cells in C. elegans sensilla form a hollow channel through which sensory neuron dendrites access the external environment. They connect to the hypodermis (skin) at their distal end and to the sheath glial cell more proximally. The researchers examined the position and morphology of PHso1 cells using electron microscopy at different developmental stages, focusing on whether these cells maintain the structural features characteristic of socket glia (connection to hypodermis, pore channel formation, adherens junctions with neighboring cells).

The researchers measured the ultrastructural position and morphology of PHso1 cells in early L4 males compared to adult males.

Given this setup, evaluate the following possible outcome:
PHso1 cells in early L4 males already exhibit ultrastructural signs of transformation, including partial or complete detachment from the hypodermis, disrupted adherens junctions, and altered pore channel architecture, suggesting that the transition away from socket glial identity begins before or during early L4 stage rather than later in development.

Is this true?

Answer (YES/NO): YES